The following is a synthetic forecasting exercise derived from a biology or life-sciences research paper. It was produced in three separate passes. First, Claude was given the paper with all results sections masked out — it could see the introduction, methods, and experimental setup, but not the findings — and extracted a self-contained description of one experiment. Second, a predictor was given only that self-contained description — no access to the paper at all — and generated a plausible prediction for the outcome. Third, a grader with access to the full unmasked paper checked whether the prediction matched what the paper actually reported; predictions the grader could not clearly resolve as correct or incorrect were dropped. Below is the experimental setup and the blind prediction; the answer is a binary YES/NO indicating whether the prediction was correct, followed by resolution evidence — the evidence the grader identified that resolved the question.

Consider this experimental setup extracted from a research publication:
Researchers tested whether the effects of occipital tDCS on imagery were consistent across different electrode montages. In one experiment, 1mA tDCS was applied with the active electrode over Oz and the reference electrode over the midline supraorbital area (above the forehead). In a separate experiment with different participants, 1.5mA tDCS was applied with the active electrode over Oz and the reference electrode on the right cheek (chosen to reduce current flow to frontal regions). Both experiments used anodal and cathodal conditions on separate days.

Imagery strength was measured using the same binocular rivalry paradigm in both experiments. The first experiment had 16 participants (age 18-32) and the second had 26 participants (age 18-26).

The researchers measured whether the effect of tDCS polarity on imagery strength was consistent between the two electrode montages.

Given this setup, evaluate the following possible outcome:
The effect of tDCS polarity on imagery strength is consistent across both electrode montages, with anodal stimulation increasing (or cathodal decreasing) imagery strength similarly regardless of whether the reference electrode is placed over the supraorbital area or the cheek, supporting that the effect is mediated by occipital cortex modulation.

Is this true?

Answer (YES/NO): NO